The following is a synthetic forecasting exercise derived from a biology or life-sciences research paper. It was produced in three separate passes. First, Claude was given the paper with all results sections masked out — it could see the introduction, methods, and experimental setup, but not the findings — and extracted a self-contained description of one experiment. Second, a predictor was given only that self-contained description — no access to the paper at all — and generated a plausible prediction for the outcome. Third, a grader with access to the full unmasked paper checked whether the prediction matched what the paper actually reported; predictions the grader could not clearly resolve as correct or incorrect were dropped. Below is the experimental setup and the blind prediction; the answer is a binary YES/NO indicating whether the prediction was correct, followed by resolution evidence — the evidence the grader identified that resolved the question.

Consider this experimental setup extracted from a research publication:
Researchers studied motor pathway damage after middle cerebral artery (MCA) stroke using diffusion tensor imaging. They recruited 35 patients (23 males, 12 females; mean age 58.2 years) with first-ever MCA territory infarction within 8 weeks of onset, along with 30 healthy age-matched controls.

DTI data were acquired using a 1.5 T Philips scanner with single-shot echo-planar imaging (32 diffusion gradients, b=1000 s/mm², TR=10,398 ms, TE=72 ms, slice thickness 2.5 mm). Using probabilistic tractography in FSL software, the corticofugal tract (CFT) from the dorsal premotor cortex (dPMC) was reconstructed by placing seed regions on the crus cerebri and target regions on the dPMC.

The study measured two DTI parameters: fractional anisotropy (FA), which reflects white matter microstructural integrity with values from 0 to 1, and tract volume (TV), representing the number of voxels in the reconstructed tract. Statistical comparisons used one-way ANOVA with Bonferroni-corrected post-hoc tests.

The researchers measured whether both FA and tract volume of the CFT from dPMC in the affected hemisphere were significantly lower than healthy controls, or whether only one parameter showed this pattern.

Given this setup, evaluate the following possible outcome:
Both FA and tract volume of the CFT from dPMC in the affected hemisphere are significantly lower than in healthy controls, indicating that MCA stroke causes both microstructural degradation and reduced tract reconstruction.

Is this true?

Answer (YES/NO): NO